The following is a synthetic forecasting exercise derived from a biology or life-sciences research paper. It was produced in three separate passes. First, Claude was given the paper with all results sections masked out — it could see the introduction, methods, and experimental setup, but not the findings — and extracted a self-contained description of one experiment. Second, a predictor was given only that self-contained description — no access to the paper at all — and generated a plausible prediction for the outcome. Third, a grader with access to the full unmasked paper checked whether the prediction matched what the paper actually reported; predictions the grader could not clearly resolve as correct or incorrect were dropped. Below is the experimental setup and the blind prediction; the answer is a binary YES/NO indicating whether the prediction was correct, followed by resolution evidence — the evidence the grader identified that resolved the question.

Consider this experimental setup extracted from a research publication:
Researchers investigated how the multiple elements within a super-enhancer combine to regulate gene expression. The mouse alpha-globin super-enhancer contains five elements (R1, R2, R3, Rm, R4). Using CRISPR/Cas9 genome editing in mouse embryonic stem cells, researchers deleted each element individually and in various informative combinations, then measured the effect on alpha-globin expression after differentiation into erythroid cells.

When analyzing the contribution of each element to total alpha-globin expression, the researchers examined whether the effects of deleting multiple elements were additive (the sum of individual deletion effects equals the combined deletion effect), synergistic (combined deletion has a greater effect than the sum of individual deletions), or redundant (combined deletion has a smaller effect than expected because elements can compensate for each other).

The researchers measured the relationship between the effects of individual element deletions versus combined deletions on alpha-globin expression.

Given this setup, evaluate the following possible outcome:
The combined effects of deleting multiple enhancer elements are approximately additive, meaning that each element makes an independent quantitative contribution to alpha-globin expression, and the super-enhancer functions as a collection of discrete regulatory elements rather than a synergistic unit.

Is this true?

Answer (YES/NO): YES